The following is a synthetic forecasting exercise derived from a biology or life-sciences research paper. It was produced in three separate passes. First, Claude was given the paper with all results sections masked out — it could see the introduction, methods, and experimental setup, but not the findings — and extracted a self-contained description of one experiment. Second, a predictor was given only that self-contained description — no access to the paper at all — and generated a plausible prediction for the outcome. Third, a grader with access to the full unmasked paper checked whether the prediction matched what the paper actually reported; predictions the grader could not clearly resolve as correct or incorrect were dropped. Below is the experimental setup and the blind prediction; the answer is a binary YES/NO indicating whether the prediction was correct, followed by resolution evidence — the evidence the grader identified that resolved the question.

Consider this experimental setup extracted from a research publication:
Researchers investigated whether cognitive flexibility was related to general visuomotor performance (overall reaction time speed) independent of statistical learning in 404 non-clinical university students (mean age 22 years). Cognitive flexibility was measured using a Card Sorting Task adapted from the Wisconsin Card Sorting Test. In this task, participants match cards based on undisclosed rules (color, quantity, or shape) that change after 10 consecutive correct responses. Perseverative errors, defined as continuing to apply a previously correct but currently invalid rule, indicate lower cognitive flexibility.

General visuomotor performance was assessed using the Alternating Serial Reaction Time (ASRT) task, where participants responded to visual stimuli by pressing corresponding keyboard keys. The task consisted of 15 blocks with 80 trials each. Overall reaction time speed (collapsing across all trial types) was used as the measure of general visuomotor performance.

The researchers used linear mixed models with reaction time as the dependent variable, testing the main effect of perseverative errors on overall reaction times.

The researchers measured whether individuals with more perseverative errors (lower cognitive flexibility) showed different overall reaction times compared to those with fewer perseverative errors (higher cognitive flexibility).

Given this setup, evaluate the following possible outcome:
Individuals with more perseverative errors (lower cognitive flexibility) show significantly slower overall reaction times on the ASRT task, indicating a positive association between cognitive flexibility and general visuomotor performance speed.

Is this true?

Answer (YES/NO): YES